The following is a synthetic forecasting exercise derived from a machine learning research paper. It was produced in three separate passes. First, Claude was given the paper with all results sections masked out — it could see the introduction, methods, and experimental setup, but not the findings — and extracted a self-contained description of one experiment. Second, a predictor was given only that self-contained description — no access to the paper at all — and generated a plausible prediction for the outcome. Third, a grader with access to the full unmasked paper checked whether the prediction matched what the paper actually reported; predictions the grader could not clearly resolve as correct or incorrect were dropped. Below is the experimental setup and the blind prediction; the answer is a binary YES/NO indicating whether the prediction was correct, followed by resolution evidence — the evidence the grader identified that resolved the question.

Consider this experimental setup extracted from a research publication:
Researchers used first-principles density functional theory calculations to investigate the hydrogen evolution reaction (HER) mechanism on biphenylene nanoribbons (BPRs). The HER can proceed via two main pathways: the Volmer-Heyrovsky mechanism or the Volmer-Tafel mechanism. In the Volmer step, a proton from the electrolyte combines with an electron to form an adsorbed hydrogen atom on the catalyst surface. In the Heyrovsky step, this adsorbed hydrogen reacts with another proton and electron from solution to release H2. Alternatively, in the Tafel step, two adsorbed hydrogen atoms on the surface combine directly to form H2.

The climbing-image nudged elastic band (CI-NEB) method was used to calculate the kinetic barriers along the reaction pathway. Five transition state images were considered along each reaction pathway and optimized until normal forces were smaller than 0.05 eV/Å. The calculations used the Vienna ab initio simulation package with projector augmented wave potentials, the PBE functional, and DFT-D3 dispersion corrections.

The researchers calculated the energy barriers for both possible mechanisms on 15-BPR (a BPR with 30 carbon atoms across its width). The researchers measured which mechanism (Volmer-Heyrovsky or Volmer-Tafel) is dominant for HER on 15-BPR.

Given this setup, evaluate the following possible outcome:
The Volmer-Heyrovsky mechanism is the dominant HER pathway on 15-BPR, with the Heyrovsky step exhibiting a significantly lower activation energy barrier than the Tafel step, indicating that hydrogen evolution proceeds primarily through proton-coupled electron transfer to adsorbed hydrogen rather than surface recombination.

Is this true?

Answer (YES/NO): NO